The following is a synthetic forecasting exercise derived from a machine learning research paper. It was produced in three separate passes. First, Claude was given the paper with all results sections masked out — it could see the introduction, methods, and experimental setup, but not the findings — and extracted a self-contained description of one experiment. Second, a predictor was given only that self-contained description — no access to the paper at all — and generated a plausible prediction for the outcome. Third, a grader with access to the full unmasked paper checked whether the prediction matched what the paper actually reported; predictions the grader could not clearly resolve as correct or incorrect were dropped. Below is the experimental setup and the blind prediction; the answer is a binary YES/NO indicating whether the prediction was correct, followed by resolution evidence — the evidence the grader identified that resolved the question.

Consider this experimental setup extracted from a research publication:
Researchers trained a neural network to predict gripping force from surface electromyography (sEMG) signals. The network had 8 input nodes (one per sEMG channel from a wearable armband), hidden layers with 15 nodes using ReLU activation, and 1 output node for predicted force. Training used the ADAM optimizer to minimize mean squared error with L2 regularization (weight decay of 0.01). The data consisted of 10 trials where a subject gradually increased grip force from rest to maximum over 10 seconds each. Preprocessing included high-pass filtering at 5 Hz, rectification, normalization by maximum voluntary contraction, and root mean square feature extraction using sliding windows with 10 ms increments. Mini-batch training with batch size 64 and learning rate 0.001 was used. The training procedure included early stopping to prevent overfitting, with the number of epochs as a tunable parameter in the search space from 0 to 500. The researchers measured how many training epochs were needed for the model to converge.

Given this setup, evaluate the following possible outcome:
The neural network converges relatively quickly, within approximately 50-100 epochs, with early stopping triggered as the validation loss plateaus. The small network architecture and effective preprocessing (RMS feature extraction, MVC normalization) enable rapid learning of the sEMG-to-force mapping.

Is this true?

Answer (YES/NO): YES